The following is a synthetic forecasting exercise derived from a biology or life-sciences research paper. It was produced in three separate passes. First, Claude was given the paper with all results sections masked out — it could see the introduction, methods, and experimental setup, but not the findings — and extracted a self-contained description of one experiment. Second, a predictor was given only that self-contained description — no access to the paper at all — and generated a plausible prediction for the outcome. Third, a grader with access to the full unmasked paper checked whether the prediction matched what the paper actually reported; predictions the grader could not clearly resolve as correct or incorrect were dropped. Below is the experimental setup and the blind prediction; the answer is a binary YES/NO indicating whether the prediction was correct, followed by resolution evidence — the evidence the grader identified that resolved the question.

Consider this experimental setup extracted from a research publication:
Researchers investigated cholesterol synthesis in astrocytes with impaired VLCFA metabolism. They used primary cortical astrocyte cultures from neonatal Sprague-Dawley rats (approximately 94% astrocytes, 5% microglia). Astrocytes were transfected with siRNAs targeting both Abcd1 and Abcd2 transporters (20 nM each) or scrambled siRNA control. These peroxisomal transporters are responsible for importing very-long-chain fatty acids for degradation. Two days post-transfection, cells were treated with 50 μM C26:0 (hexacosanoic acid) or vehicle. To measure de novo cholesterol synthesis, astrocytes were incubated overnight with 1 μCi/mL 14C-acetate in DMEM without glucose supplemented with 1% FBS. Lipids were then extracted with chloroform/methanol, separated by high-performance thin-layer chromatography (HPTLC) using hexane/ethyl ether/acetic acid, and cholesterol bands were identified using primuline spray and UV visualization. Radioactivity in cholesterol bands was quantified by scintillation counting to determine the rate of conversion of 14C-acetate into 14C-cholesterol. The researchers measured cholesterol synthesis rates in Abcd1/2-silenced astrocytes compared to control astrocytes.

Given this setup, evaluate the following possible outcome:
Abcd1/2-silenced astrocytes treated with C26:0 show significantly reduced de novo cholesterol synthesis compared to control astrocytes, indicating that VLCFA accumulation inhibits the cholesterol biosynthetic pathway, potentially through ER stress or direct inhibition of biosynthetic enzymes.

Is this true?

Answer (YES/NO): YES